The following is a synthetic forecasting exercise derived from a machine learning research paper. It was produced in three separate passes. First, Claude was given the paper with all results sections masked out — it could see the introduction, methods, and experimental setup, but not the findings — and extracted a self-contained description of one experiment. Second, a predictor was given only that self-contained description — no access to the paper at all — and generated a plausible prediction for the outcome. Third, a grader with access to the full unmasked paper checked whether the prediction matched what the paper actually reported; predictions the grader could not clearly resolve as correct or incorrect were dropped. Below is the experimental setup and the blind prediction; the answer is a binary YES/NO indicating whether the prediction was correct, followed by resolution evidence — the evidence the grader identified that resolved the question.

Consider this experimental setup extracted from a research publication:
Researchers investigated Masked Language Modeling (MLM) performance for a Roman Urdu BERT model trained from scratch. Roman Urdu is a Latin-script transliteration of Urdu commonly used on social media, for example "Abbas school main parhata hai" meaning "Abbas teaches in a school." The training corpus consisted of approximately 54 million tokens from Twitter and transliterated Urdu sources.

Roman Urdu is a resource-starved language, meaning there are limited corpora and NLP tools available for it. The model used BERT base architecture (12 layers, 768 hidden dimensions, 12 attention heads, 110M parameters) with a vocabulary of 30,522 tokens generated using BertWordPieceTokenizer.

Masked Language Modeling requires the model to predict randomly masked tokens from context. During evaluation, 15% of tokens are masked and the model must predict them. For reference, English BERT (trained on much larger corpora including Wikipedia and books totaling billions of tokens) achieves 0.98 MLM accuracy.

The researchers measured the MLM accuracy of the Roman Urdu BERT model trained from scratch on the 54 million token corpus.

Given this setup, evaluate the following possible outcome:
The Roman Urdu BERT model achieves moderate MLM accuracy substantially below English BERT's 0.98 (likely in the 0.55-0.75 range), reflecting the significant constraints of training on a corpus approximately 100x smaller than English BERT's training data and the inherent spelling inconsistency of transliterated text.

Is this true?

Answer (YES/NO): NO